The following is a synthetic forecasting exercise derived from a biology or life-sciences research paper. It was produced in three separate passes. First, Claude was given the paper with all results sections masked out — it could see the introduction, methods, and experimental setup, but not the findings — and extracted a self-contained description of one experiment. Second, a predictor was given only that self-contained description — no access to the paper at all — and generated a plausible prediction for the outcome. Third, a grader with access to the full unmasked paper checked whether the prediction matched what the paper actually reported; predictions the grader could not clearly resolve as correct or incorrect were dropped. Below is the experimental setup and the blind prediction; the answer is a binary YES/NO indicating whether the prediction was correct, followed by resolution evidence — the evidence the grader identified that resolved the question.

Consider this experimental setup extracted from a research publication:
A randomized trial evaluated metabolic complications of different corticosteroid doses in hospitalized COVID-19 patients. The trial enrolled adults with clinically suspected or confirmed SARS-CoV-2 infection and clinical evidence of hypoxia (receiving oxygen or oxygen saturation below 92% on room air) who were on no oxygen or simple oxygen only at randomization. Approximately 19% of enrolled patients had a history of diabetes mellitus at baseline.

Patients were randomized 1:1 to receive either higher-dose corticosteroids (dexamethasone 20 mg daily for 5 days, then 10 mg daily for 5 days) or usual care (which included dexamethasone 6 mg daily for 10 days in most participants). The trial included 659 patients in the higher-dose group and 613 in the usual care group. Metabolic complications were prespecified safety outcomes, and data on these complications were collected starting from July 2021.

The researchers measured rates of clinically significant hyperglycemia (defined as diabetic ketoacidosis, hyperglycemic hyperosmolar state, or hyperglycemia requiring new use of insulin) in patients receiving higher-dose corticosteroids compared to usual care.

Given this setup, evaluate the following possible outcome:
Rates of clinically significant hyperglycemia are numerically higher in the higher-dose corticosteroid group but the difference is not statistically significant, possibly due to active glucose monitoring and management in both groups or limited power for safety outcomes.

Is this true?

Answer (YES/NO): NO